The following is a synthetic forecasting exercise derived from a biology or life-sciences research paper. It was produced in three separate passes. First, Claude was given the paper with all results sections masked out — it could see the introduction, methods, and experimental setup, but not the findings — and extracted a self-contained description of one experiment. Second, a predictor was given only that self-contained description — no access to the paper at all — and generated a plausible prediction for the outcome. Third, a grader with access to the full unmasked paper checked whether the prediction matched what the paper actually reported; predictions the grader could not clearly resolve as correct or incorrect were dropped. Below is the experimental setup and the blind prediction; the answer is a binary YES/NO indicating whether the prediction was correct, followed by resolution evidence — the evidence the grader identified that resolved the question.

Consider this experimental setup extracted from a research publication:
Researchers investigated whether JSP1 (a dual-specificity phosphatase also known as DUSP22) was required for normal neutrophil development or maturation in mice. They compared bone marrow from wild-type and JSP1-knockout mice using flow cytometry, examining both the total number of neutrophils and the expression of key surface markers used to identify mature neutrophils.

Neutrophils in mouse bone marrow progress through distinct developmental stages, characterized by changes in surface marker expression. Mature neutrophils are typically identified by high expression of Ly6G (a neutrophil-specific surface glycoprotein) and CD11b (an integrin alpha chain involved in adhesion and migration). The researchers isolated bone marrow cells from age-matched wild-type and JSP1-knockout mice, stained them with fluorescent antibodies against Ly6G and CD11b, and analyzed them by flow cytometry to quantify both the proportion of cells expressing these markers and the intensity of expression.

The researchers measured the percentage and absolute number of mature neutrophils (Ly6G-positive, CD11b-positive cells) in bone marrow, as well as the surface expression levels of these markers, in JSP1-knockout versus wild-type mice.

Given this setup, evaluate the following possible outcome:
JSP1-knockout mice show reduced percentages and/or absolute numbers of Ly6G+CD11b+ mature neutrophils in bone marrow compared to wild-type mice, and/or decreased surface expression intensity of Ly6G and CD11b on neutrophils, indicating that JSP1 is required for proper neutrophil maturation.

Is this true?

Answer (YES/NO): NO